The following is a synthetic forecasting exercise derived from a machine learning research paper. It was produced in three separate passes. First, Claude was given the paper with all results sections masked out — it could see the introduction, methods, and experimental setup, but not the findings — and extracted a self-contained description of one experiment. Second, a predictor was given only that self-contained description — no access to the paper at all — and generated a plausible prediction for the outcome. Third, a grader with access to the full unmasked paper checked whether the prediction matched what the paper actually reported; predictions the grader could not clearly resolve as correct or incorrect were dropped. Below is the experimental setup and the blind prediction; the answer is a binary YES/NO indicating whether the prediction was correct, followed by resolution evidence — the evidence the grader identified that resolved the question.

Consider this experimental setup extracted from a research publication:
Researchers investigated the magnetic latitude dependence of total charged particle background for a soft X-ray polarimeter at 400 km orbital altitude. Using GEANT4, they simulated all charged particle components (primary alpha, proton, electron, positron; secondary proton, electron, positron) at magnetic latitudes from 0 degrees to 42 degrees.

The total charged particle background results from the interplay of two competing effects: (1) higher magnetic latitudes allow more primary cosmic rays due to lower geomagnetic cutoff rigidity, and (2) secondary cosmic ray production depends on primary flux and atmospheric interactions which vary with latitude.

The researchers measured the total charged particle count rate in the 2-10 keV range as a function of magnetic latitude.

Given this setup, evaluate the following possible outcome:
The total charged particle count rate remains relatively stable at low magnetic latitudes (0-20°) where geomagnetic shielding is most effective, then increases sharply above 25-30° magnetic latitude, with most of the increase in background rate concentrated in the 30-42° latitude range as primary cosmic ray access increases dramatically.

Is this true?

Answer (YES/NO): NO